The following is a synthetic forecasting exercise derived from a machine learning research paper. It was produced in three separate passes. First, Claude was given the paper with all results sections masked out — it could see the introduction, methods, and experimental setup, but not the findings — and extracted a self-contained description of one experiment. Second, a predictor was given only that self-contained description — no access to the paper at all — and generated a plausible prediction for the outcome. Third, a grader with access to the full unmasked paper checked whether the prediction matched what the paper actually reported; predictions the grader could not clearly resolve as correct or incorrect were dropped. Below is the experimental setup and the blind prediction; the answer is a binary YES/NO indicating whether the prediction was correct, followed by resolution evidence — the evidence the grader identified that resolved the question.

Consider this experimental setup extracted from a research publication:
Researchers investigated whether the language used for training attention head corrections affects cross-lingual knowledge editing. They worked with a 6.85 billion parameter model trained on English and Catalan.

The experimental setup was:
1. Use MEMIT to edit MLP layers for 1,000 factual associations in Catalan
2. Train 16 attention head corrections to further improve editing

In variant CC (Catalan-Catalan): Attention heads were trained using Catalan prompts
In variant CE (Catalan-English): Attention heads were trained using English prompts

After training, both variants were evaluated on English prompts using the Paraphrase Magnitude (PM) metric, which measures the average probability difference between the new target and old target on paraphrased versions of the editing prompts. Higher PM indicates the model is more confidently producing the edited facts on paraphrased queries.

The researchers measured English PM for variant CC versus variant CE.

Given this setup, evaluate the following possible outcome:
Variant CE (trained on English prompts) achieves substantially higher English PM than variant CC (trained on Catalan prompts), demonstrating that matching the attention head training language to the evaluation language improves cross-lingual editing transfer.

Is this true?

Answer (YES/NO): YES